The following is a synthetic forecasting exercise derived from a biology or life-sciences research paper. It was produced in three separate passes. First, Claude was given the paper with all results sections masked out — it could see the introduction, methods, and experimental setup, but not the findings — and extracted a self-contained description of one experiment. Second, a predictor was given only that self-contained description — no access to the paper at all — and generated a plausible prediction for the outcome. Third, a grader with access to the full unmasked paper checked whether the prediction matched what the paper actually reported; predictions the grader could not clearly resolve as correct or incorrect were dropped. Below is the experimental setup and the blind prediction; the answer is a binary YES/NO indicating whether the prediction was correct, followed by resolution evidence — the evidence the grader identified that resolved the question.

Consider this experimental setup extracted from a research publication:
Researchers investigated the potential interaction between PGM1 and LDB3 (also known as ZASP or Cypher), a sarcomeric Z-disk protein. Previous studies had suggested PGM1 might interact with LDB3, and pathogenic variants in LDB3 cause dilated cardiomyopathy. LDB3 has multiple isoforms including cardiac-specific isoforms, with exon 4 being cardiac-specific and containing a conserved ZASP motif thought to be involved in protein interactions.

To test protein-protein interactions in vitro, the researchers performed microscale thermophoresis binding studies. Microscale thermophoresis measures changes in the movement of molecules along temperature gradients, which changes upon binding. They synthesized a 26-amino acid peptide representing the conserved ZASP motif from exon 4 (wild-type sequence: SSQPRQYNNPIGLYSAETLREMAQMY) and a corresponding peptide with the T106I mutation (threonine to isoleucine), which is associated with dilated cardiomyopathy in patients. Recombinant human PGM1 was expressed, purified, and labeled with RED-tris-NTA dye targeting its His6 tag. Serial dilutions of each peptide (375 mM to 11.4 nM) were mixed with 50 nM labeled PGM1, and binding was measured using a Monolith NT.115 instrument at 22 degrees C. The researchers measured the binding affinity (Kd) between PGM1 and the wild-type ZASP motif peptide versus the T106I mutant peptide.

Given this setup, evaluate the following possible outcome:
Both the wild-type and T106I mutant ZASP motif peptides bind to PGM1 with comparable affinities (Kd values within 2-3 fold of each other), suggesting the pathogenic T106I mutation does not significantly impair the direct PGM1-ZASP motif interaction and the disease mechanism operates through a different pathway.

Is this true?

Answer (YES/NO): NO